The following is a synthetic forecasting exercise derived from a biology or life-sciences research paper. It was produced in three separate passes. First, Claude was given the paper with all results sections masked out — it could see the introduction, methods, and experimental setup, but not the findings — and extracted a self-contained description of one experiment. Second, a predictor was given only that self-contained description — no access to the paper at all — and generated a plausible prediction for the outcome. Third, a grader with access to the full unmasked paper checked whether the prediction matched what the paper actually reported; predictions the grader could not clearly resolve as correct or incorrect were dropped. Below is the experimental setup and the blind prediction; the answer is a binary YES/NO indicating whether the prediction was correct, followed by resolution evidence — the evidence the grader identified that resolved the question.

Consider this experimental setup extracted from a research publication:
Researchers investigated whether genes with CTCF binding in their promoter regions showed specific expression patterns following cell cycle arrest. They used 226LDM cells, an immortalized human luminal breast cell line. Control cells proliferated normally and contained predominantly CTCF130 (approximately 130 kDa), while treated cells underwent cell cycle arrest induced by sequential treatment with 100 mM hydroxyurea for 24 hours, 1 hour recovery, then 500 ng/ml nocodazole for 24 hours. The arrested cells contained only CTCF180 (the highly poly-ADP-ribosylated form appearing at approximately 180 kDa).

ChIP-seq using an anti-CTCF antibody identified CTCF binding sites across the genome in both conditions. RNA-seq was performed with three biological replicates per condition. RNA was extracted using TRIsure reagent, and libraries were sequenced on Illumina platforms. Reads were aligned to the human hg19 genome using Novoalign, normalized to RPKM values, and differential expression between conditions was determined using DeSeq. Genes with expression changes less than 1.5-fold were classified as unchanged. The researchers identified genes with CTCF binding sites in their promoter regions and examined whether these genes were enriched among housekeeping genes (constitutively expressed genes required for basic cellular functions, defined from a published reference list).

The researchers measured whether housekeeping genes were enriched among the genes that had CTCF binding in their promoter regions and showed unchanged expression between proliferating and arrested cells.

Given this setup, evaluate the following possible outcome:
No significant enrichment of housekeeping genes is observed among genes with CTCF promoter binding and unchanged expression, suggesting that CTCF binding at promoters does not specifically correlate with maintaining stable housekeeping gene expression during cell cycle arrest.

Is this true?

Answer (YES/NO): NO